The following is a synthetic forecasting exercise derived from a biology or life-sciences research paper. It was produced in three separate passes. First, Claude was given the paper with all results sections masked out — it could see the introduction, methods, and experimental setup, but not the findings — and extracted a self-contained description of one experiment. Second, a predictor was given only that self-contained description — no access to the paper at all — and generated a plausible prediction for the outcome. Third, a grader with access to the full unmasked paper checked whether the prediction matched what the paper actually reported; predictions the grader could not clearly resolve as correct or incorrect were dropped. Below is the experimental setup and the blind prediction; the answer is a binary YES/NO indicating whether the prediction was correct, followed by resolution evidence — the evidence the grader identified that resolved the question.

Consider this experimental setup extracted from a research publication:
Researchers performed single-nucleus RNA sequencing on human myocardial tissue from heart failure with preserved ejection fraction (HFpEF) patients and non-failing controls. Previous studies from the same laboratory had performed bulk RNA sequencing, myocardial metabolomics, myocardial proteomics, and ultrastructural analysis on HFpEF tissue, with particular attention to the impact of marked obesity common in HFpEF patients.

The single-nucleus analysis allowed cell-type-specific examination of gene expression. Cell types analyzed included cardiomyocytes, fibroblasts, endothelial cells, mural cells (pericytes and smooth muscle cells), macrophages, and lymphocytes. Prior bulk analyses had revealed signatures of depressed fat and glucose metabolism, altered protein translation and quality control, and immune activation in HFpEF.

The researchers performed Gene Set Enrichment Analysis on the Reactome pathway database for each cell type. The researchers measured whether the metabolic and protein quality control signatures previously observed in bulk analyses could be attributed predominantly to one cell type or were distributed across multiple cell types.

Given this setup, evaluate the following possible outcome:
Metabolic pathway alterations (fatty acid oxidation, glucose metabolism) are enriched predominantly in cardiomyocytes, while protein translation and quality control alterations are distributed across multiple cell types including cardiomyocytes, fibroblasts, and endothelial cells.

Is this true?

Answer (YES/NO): NO